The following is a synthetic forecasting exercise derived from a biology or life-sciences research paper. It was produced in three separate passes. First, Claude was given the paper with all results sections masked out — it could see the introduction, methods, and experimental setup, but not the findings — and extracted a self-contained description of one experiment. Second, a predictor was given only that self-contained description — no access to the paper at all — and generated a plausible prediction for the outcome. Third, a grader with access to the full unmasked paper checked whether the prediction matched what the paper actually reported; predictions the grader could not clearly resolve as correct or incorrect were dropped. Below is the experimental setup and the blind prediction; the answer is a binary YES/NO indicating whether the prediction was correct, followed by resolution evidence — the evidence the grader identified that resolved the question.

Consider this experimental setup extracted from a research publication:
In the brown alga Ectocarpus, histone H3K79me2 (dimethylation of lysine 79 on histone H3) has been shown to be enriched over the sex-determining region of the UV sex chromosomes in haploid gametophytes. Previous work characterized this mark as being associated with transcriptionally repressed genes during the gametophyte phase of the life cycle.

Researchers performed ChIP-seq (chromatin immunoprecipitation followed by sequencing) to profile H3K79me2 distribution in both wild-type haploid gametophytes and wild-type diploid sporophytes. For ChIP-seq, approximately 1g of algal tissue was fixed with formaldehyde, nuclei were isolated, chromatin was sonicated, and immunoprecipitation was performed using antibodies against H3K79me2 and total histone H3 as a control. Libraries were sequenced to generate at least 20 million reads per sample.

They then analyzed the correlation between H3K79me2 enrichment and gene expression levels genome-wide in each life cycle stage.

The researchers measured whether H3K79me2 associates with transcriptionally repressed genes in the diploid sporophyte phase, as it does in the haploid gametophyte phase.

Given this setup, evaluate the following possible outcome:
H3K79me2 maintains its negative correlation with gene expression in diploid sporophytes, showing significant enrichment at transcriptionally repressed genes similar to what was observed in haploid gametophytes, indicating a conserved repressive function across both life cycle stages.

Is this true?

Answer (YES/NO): NO